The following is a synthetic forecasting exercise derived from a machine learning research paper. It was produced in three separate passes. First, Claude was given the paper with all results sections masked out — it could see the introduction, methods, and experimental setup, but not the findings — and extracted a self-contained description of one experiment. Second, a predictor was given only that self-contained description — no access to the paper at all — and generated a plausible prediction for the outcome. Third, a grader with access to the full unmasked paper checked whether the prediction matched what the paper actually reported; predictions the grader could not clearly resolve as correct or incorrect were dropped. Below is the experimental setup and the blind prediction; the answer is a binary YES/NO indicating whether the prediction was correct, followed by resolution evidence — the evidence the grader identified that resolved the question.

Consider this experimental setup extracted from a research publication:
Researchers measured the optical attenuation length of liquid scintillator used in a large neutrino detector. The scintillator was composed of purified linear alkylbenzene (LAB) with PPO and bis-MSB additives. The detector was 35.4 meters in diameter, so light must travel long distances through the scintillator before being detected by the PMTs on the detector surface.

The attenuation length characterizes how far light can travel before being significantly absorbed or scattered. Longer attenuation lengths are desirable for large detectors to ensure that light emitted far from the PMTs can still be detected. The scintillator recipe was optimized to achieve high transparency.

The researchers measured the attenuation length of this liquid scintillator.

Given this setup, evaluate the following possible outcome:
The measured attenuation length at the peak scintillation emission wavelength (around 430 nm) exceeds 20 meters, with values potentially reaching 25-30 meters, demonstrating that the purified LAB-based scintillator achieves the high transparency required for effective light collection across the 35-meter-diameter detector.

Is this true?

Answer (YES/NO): NO